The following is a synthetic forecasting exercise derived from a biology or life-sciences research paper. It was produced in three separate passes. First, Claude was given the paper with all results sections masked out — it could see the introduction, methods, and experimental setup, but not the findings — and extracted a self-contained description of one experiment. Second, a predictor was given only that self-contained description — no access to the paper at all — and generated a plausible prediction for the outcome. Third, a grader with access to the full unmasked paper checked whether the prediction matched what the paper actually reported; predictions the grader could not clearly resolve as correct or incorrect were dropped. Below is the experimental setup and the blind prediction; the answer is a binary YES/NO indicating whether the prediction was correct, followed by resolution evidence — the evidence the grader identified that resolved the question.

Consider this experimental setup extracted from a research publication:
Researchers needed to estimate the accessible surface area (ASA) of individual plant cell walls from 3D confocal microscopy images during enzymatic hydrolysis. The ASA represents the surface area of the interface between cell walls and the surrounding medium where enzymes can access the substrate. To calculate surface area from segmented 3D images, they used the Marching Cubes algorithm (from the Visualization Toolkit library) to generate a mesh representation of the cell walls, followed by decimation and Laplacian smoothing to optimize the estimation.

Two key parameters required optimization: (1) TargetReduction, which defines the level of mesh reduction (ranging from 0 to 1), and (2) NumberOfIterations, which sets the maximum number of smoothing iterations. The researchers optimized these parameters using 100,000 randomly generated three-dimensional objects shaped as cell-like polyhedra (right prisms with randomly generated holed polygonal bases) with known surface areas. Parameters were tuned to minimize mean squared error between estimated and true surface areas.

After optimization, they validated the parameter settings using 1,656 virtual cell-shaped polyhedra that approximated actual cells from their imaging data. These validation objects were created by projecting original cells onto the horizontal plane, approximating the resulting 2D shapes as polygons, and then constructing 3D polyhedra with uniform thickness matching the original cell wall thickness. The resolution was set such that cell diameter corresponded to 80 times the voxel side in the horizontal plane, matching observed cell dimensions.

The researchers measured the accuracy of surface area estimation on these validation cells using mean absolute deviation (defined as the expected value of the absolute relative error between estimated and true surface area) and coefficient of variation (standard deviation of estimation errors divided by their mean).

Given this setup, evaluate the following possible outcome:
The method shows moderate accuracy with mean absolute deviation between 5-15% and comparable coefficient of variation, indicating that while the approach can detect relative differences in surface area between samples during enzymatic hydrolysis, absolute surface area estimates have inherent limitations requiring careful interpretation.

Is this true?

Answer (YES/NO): NO